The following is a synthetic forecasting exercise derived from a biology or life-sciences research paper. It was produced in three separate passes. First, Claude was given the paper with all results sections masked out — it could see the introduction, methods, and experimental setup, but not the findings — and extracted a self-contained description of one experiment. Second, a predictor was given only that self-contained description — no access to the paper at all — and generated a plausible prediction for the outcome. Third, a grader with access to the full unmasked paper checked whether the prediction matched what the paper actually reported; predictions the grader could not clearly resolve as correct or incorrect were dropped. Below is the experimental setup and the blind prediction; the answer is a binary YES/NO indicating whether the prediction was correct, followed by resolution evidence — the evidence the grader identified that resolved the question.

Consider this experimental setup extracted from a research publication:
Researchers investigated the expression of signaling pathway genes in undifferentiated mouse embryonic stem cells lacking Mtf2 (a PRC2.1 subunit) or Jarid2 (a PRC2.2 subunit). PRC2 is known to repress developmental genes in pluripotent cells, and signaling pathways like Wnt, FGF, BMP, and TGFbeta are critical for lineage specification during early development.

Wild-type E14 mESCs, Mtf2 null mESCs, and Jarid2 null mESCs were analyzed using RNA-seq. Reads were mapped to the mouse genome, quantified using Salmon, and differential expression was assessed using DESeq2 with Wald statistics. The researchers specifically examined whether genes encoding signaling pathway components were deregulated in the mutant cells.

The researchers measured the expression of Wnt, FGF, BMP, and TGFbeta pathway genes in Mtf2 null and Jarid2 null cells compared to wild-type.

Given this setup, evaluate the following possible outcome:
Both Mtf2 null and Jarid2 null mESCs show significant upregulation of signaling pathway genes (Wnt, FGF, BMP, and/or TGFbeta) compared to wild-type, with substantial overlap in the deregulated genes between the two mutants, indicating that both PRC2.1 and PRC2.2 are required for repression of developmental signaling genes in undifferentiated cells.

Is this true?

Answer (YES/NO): NO